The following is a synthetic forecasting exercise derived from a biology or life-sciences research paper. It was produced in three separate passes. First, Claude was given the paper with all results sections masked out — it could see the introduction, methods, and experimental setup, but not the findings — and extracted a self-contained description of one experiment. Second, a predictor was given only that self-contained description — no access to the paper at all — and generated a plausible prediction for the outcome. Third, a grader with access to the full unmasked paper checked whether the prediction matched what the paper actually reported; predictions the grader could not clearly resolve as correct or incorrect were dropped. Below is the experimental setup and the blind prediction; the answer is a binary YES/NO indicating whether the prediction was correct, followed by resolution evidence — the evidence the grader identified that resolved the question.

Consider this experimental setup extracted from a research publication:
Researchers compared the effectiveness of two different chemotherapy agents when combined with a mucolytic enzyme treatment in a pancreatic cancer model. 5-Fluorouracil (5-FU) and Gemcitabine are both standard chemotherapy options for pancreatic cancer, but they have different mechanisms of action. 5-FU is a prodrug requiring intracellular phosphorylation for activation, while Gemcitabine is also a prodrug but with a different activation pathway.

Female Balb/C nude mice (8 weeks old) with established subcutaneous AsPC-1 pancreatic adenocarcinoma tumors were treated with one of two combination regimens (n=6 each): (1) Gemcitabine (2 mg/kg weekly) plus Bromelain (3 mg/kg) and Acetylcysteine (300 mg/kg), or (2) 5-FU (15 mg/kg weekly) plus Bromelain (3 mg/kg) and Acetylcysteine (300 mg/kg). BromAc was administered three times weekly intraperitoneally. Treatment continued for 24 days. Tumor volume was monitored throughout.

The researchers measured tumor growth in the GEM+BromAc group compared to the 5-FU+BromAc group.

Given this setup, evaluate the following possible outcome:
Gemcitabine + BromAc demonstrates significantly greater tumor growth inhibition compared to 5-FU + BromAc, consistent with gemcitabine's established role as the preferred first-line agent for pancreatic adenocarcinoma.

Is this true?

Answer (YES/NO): YES